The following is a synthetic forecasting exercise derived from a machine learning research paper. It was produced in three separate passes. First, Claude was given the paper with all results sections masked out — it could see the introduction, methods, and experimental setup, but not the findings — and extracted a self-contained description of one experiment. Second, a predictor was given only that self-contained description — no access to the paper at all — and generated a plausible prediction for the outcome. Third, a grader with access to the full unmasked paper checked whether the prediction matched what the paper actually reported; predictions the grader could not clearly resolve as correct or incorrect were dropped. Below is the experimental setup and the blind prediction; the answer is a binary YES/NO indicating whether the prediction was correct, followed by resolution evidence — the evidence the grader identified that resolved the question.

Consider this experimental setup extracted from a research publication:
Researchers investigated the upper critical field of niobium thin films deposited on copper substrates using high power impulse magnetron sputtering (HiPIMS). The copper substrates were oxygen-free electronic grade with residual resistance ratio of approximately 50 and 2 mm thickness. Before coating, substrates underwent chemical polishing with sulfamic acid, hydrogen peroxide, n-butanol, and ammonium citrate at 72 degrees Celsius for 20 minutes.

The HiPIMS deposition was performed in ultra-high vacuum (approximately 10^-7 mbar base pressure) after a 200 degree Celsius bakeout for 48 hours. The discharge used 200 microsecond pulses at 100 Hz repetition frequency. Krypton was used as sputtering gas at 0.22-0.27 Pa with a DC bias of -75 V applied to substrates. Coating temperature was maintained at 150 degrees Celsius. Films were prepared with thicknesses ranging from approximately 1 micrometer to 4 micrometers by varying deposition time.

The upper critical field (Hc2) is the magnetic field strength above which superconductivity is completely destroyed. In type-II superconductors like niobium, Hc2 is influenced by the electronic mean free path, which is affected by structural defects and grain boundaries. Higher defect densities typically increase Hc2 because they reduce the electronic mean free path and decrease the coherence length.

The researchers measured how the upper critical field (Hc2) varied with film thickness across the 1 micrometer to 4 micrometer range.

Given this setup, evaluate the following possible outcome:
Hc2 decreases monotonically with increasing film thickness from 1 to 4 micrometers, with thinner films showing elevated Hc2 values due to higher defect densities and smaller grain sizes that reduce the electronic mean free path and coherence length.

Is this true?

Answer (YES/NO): NO